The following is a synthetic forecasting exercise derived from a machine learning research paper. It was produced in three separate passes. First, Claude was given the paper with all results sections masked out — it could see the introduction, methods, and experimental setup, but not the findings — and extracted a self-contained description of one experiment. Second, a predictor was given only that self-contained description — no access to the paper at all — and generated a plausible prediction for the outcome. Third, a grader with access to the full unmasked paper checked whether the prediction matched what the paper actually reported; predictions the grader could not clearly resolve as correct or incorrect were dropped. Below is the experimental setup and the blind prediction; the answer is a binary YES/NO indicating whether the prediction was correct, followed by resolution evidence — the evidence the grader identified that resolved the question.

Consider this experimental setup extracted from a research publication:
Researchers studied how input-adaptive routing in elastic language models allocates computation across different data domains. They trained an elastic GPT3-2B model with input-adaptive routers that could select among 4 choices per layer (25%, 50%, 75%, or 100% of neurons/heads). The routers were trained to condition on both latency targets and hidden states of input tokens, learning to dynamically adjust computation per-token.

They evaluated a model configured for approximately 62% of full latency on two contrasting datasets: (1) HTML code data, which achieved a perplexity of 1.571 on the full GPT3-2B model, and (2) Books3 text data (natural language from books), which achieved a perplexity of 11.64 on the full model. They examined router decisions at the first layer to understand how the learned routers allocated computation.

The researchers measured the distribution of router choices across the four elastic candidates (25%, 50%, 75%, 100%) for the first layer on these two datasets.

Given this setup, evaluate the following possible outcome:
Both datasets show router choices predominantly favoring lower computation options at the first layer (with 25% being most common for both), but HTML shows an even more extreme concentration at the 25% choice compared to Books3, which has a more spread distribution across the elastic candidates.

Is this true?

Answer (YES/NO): NO